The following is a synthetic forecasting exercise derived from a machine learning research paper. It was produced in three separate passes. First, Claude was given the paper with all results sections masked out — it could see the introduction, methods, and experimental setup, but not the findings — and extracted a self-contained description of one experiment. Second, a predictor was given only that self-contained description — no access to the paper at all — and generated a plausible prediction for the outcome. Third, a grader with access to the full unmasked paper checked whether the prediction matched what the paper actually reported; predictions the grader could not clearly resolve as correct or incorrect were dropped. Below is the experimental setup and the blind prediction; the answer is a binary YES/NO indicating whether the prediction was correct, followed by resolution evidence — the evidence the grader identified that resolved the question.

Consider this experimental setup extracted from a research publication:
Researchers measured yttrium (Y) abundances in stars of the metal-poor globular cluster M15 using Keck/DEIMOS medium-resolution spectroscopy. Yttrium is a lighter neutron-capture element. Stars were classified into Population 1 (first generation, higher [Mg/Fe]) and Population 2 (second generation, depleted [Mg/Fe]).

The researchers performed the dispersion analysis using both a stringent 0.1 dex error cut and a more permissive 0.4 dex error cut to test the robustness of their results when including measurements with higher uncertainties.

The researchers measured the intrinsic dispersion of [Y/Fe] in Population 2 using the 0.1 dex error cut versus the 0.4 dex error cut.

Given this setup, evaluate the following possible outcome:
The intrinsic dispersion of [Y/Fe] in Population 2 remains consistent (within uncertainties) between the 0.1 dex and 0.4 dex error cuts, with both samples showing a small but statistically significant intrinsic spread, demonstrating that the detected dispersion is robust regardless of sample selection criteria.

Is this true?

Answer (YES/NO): NO